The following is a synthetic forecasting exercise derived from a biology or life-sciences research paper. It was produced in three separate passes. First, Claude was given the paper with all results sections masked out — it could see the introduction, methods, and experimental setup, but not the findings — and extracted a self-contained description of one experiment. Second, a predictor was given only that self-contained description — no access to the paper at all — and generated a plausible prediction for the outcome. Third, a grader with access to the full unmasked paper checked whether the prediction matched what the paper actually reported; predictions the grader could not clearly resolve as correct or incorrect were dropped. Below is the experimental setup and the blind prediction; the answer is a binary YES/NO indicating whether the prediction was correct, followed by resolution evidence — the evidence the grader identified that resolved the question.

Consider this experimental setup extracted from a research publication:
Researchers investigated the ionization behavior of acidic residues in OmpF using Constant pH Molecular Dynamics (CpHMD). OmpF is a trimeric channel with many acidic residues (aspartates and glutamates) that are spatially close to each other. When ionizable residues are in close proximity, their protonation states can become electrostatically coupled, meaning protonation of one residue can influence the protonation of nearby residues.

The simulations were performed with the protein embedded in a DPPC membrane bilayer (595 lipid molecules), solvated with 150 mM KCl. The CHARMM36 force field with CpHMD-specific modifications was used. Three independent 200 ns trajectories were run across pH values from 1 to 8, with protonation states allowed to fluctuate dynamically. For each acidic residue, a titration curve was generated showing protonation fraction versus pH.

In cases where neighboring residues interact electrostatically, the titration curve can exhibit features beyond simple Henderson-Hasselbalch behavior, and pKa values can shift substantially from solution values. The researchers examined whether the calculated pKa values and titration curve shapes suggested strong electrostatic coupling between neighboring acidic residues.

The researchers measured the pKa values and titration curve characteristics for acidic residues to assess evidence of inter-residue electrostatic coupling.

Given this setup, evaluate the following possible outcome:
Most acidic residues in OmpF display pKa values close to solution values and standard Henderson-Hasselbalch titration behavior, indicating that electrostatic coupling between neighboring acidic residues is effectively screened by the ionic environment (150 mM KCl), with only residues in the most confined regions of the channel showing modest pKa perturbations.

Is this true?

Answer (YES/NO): NO